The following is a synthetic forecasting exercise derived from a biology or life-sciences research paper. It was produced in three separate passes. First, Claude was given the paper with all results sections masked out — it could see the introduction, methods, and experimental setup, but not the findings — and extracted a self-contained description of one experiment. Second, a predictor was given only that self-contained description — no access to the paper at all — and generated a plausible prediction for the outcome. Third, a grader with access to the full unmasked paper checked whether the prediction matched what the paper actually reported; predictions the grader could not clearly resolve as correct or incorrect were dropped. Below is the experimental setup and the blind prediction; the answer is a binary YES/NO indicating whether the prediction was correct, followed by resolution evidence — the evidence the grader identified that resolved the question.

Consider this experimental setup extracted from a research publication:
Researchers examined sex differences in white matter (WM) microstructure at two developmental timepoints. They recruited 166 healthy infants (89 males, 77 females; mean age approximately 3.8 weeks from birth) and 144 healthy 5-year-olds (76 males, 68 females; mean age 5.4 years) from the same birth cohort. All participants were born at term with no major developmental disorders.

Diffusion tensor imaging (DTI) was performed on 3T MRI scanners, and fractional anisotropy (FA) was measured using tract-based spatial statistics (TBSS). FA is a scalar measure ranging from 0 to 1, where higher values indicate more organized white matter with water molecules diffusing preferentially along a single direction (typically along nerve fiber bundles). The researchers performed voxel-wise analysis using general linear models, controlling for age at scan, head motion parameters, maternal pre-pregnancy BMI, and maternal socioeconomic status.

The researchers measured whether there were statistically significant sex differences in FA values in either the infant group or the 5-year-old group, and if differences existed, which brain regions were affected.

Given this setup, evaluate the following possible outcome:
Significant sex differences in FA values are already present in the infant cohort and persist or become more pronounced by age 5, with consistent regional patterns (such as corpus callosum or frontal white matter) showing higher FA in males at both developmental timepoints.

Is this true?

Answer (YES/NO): NO